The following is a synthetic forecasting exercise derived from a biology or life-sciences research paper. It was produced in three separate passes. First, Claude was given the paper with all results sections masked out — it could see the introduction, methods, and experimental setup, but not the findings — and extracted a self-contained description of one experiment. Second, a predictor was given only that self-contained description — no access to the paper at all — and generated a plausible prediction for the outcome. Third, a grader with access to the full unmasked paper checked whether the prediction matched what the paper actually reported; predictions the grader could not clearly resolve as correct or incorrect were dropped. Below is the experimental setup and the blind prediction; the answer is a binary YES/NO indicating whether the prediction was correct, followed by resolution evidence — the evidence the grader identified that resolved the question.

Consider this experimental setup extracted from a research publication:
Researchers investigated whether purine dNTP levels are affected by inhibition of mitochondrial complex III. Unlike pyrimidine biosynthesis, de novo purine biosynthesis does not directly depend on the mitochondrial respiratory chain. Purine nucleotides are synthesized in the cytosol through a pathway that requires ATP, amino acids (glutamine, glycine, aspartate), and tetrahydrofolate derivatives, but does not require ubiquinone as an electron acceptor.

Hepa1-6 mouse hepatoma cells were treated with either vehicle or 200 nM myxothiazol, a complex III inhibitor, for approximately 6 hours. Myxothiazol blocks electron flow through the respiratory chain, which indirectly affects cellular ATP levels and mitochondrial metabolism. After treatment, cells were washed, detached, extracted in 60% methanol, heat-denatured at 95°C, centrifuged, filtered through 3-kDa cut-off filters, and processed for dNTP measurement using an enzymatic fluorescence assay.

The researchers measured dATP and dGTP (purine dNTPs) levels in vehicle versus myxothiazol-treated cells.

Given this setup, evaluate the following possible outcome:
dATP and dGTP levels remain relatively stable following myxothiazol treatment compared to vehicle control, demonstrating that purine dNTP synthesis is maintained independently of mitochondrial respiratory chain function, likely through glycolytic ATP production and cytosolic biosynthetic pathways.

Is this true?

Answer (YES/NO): NO